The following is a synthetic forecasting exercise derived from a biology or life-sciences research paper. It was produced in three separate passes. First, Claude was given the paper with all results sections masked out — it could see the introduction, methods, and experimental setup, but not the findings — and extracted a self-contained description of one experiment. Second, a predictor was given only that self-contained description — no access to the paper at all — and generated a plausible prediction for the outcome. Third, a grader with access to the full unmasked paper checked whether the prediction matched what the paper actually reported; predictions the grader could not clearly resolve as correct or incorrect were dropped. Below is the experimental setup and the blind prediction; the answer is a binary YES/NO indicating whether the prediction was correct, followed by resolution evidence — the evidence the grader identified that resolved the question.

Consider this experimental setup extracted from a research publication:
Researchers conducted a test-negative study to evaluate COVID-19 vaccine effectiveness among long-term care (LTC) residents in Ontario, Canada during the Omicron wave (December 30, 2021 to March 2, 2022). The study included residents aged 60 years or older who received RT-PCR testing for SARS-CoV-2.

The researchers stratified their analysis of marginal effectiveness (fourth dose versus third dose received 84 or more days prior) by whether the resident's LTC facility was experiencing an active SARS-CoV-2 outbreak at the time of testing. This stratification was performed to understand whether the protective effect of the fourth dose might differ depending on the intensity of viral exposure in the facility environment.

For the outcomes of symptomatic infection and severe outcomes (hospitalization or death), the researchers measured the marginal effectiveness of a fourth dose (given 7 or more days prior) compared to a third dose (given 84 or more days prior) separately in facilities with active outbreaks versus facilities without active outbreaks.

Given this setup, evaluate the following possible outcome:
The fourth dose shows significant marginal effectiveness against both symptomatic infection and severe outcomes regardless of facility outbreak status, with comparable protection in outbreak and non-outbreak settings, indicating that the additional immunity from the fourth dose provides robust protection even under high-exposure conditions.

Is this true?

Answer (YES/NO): NO